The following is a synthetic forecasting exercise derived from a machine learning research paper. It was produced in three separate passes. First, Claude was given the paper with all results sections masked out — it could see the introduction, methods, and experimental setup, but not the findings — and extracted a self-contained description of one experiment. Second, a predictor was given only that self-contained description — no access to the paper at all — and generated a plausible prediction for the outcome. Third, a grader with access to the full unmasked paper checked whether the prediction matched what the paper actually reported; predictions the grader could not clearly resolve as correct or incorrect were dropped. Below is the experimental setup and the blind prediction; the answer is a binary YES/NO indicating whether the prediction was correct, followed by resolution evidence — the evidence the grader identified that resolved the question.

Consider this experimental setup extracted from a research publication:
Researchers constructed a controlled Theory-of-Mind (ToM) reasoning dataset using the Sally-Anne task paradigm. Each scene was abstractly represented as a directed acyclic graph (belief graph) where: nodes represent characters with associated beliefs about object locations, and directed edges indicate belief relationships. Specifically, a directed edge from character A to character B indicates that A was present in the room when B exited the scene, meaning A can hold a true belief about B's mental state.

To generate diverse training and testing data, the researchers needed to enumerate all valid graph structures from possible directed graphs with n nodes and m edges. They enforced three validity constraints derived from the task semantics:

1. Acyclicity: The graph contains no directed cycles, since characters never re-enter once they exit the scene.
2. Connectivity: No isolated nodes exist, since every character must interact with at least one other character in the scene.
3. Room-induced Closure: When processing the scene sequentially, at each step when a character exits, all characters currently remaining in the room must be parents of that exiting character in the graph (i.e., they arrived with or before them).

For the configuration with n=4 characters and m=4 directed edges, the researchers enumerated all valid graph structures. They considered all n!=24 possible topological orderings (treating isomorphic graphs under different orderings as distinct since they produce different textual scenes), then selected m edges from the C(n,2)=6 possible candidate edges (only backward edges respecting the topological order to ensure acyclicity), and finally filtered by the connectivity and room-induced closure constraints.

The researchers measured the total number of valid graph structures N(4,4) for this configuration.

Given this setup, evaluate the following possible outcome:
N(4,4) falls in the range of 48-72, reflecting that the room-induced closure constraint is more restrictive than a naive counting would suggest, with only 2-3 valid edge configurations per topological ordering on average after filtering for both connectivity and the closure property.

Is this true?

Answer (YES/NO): NO